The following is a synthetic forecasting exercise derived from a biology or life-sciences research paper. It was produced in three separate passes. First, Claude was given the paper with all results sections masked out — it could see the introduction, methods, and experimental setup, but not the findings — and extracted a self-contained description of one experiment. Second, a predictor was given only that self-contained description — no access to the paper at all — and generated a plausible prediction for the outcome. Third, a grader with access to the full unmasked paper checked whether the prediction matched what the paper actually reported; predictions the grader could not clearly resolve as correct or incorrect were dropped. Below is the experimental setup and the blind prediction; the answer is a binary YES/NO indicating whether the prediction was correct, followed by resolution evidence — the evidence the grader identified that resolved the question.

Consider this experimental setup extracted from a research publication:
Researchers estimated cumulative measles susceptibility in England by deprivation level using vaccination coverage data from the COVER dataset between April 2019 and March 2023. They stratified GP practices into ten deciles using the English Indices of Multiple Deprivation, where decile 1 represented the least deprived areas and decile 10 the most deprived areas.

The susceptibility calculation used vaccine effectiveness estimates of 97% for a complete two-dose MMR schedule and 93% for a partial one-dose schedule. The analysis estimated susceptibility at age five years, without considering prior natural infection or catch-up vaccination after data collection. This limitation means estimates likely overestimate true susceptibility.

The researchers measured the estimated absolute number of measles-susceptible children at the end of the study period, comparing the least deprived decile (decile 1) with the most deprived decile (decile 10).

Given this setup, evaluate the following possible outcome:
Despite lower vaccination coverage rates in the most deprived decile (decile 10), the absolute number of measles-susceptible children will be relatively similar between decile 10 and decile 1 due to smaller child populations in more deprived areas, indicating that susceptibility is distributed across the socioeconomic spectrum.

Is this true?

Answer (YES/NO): NO